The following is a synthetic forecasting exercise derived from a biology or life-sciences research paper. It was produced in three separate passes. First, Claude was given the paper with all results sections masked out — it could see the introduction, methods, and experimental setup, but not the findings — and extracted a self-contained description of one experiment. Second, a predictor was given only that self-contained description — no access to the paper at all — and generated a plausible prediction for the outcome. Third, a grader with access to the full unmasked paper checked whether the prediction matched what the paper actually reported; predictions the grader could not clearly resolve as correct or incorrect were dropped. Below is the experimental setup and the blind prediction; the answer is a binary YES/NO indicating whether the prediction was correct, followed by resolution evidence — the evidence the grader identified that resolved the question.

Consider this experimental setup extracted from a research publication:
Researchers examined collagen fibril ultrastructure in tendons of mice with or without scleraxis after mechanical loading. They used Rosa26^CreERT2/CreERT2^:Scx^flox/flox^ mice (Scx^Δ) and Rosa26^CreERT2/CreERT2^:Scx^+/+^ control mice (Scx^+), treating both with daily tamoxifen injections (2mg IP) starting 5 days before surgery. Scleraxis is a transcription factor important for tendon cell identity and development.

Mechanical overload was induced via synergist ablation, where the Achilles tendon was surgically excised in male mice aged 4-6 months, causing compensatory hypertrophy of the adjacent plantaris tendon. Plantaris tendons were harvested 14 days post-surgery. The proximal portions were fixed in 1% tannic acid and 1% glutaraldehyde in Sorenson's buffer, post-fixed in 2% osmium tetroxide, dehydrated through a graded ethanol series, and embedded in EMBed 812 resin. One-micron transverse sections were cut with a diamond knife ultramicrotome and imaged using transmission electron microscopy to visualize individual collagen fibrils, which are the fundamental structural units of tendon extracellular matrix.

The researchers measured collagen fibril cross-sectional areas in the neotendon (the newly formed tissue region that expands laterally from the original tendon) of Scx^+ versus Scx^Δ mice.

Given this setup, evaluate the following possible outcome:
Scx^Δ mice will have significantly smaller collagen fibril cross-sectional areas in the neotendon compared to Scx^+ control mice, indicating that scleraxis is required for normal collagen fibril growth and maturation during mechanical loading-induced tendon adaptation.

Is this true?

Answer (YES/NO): NO